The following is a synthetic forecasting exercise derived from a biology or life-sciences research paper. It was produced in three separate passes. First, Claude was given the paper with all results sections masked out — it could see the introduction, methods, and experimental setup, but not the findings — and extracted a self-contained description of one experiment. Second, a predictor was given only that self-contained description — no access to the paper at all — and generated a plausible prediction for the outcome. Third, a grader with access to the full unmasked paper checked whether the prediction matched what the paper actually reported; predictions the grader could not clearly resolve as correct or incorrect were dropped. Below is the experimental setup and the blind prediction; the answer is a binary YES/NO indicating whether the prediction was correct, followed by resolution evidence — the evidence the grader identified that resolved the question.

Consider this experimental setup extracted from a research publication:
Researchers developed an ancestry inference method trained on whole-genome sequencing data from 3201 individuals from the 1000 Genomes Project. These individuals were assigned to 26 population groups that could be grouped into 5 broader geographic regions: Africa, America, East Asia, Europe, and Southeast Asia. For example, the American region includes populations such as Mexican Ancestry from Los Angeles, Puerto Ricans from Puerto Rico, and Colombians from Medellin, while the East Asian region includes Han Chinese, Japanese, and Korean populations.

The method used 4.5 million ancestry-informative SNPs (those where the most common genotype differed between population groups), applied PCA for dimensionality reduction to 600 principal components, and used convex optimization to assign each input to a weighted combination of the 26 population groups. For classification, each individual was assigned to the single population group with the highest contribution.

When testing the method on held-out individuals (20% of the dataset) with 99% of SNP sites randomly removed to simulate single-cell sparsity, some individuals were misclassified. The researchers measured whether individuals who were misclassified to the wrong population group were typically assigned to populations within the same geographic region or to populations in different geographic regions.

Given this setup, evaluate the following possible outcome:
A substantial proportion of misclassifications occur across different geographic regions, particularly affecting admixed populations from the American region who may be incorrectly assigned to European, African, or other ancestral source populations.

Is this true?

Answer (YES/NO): NO